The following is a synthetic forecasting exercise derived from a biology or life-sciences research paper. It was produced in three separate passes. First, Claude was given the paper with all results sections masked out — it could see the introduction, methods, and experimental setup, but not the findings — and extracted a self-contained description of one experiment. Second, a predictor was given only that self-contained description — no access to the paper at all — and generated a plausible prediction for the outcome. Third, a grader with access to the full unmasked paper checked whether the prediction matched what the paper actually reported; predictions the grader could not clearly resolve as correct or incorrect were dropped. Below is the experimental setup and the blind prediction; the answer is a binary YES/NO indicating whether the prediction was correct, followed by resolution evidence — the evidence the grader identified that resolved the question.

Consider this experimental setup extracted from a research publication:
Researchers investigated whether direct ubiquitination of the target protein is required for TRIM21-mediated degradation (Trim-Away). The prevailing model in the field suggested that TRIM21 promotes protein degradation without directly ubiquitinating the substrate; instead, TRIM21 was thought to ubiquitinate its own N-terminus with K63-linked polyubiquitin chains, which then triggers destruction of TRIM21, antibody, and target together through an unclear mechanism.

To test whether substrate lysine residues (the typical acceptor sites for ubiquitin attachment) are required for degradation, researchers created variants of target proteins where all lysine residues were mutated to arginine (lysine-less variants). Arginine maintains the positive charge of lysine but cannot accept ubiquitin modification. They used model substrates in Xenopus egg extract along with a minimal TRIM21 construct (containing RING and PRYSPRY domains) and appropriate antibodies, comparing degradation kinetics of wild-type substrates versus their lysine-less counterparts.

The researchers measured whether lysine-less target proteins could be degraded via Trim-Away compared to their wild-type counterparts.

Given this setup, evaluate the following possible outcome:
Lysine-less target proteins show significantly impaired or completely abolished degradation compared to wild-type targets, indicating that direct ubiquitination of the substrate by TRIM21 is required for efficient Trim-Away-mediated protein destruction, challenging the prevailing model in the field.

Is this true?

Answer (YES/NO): YES